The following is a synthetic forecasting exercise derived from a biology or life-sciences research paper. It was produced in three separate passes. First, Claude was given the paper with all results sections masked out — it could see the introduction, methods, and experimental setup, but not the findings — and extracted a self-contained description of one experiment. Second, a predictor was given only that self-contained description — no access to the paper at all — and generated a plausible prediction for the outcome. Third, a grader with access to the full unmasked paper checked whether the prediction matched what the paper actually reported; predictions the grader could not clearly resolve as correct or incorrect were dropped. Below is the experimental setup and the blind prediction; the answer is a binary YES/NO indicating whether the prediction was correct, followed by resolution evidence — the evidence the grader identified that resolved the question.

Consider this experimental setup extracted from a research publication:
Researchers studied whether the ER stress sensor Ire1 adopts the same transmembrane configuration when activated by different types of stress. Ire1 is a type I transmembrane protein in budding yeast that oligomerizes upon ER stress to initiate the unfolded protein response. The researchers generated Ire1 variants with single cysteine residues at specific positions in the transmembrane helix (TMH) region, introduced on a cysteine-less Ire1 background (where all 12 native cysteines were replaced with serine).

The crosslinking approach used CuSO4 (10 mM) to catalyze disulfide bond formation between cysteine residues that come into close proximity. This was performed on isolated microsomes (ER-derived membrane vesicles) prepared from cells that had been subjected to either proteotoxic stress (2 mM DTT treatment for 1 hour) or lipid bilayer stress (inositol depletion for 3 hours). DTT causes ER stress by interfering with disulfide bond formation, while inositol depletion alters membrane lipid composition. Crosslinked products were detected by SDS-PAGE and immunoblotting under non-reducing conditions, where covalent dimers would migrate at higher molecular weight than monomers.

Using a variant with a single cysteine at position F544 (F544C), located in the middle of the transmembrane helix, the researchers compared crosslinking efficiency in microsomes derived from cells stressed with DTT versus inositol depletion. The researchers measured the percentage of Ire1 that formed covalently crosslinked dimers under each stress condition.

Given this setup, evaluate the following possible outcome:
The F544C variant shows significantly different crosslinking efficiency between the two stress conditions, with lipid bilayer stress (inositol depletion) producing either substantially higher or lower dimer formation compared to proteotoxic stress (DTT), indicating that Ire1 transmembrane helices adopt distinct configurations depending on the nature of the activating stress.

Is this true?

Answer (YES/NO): NO